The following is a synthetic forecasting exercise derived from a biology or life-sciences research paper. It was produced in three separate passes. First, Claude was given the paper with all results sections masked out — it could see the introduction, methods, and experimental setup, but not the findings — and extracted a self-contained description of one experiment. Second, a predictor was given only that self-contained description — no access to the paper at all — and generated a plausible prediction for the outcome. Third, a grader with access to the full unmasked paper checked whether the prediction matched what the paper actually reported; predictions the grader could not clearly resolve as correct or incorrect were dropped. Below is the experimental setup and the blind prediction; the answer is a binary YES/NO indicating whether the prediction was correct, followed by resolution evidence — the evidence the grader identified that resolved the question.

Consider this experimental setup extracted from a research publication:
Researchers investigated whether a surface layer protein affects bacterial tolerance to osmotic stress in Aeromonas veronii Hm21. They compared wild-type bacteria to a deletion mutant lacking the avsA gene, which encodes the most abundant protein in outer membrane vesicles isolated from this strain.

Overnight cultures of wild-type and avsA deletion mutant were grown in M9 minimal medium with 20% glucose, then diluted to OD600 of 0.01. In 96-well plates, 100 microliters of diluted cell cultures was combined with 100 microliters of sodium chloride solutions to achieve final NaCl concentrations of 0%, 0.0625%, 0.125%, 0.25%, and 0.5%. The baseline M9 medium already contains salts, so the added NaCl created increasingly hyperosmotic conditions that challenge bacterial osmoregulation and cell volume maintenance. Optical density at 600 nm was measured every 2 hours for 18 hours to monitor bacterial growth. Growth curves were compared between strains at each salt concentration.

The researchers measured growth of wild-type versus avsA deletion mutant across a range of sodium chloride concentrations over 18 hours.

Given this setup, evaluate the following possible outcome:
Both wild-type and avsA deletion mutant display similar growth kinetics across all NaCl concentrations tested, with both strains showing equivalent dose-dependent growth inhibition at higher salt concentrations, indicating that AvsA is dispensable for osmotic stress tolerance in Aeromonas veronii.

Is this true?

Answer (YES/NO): YES